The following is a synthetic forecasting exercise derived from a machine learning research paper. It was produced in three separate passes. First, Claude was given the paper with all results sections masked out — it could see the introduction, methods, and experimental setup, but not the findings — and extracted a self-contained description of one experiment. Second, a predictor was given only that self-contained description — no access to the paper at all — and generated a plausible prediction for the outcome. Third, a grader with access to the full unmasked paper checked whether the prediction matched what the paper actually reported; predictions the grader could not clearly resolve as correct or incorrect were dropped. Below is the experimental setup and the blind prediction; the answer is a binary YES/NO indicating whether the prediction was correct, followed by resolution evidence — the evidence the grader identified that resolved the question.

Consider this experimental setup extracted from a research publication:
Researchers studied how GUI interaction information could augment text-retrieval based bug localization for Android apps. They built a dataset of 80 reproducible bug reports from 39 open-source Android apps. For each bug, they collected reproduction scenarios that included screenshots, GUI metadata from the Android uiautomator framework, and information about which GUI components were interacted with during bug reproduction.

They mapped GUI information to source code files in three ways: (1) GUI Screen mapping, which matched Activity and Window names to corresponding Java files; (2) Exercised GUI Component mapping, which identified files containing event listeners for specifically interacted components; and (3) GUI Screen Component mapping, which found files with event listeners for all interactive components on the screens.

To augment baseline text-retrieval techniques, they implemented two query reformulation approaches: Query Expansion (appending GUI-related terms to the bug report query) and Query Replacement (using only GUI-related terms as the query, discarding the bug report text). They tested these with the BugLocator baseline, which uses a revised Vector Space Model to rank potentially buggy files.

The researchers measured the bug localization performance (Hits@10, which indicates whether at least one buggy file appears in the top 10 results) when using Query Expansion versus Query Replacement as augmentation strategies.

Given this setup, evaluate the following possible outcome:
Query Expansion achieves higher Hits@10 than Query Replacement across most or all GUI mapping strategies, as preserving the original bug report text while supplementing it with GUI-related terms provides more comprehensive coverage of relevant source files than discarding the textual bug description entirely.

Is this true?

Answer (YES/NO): YES